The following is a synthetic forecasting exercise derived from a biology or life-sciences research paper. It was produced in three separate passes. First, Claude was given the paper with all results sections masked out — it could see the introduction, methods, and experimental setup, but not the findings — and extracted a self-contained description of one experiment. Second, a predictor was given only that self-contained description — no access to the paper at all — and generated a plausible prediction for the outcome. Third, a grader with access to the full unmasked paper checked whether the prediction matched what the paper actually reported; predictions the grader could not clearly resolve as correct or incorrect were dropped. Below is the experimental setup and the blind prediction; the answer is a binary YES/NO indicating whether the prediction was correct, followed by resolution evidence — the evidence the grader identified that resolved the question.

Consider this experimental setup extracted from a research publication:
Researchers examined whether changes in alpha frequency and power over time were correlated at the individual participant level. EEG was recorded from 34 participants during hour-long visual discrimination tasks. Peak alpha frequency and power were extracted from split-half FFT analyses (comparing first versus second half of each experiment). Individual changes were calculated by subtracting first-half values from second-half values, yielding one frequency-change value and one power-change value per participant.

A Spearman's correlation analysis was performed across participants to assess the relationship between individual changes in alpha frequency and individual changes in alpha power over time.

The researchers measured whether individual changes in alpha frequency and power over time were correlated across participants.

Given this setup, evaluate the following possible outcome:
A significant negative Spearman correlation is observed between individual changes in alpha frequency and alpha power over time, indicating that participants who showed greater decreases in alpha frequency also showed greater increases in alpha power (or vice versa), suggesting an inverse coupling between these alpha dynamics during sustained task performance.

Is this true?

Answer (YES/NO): NO